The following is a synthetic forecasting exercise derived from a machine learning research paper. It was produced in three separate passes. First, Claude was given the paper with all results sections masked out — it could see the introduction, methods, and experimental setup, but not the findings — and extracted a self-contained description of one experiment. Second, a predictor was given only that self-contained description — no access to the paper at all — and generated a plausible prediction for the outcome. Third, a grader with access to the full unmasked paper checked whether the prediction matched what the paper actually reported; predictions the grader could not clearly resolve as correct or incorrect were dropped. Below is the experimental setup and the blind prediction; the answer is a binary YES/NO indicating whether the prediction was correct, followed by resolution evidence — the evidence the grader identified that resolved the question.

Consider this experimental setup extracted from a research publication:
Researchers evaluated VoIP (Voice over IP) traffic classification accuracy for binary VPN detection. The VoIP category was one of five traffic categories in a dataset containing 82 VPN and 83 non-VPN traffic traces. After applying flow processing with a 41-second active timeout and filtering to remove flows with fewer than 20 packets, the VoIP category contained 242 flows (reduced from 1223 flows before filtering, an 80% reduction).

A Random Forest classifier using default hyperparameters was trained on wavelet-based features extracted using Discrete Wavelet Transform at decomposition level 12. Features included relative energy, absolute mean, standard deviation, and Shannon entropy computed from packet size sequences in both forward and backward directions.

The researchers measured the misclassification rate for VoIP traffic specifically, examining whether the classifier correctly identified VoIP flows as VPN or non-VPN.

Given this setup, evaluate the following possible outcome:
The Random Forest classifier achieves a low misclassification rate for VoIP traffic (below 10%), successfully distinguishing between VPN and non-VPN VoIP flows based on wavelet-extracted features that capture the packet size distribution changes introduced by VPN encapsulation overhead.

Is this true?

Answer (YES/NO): YES